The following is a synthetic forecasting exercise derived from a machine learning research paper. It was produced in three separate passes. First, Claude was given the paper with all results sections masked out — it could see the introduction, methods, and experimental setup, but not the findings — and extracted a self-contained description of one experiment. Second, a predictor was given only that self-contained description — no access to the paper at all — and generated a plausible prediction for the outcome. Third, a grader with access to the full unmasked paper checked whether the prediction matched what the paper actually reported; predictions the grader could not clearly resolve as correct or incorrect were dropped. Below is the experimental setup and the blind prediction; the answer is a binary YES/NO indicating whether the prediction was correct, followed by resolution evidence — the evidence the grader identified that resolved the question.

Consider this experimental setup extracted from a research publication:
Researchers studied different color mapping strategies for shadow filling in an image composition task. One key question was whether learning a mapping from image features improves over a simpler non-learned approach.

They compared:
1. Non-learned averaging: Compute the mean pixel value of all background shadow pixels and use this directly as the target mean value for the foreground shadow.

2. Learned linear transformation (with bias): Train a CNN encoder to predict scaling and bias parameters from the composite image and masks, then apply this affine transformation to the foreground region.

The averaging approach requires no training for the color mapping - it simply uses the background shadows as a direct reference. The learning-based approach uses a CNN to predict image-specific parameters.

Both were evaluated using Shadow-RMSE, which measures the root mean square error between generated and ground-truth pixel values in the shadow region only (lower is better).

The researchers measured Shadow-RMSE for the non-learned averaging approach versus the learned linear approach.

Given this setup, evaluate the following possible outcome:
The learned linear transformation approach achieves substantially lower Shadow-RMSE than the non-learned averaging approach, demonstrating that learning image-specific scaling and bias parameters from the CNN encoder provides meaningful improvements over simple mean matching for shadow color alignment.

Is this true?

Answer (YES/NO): NO